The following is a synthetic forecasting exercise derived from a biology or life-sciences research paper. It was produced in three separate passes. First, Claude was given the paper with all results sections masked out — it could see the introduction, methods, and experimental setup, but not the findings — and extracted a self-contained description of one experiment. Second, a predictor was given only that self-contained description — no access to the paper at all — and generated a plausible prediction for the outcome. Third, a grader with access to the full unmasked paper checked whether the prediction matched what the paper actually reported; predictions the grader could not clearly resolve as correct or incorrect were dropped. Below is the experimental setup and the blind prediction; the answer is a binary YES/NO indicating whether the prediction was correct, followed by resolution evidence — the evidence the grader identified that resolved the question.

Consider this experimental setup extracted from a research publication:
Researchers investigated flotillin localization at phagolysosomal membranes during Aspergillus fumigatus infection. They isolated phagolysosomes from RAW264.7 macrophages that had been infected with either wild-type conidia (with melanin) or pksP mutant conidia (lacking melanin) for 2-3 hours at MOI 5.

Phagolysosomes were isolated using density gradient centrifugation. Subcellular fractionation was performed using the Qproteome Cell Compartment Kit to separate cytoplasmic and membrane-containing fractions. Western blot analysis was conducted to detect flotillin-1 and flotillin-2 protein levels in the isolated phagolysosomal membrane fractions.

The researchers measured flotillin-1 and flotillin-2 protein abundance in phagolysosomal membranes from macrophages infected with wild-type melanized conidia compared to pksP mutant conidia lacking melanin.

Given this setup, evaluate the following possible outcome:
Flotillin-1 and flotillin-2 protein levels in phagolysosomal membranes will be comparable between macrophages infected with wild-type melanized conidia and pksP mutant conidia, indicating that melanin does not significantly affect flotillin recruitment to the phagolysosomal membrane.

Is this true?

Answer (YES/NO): NO